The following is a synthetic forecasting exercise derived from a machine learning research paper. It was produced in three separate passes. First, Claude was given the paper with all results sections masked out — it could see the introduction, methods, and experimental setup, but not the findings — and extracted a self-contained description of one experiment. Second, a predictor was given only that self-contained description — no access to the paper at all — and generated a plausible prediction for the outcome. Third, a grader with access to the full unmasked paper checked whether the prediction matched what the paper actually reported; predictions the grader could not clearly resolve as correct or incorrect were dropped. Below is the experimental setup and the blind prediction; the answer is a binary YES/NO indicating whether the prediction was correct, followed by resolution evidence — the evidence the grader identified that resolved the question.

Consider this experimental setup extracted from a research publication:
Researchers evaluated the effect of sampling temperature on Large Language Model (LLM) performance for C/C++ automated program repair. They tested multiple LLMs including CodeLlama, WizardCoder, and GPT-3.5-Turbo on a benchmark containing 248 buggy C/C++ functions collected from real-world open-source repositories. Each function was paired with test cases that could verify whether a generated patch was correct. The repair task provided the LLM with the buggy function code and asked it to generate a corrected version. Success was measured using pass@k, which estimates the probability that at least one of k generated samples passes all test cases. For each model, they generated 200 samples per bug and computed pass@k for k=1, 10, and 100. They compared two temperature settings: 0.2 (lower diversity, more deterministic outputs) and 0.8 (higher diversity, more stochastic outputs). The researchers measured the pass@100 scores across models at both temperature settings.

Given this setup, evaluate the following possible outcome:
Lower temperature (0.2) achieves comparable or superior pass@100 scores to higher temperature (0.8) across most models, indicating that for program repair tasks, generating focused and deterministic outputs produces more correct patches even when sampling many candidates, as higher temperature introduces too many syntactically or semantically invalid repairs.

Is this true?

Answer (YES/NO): NO